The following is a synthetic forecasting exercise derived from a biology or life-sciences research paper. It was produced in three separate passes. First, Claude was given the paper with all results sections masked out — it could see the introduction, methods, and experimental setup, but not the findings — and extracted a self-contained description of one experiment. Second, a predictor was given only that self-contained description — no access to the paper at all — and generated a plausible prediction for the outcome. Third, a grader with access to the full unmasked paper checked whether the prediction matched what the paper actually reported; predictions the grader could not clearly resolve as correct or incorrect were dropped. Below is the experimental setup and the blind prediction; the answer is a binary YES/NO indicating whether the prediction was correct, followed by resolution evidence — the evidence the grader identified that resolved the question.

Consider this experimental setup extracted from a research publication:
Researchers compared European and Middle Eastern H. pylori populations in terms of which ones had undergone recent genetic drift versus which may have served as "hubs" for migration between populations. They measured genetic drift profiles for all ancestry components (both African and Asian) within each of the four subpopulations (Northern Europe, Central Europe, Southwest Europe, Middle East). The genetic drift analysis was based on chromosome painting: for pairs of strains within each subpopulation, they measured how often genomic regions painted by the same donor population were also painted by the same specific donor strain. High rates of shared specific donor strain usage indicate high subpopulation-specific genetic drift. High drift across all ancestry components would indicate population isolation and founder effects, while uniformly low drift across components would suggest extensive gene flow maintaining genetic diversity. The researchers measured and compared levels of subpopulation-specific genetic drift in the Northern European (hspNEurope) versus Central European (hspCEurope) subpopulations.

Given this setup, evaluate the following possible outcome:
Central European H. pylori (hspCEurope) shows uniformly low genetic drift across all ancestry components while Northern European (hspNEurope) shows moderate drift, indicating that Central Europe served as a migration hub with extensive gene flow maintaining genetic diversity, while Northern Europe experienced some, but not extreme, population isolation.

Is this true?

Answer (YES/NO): NO